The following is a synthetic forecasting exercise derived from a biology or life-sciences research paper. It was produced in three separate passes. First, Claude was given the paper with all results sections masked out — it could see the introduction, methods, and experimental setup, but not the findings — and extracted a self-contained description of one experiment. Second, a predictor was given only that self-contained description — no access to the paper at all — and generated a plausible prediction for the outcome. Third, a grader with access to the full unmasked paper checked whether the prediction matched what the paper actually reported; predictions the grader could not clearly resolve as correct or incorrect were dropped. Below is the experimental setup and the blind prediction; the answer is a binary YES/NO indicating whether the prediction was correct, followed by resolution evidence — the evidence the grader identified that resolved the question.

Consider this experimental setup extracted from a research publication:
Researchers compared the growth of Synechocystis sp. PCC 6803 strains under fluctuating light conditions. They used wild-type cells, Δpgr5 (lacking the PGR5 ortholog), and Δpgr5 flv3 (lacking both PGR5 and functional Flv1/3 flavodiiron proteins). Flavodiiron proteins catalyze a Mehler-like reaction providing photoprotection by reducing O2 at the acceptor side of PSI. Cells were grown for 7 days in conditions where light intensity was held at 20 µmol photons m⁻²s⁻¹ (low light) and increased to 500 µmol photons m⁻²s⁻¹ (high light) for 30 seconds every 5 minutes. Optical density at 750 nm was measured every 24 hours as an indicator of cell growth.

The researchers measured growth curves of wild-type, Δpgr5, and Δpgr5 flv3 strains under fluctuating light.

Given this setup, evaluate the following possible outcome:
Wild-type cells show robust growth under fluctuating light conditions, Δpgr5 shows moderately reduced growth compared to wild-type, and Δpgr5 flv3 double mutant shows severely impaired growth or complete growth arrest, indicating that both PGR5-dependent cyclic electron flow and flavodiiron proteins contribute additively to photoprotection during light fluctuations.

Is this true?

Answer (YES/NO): NO